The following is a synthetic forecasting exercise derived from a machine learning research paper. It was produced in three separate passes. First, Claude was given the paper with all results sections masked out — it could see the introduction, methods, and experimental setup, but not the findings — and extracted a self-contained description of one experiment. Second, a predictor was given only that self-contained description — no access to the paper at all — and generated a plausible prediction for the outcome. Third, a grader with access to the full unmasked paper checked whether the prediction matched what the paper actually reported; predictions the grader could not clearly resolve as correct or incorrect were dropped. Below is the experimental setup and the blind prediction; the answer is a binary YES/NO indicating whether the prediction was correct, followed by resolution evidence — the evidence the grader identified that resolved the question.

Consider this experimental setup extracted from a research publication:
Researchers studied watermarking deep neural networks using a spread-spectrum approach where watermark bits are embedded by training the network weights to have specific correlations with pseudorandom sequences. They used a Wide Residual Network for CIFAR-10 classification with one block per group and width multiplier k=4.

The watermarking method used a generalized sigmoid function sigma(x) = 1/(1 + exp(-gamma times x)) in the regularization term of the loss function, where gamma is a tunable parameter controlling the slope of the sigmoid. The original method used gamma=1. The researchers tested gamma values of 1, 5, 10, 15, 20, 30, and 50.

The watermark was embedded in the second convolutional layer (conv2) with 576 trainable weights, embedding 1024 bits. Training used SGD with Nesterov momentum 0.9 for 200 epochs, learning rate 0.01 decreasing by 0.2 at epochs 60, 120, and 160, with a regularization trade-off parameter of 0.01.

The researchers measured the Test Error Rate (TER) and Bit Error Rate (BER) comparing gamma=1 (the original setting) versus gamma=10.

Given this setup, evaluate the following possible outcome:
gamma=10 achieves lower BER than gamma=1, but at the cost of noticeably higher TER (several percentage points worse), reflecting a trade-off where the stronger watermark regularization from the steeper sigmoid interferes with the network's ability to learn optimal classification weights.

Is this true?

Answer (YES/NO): NO